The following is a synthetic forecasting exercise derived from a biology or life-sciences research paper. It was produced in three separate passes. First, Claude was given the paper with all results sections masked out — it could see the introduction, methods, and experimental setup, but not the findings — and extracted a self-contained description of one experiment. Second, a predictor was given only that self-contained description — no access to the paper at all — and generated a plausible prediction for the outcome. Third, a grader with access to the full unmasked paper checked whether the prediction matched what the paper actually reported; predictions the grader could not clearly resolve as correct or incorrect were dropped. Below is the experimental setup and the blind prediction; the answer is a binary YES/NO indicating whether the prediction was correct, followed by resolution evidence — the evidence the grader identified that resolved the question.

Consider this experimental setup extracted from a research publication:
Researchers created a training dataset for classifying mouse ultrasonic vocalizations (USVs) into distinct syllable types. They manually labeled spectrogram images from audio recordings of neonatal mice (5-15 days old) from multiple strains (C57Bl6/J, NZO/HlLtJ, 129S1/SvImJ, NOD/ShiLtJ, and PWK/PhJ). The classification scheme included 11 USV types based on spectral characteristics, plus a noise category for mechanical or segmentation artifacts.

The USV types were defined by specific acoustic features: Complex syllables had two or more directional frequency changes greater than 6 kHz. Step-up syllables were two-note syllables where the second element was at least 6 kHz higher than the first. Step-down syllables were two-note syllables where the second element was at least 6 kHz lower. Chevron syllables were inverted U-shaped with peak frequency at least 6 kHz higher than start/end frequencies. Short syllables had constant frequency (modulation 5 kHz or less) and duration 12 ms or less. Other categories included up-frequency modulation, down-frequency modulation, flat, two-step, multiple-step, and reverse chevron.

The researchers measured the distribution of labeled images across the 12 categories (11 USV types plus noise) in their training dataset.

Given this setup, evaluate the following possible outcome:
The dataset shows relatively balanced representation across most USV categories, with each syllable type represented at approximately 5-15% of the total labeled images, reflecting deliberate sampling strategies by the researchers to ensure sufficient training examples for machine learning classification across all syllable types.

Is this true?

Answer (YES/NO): NO